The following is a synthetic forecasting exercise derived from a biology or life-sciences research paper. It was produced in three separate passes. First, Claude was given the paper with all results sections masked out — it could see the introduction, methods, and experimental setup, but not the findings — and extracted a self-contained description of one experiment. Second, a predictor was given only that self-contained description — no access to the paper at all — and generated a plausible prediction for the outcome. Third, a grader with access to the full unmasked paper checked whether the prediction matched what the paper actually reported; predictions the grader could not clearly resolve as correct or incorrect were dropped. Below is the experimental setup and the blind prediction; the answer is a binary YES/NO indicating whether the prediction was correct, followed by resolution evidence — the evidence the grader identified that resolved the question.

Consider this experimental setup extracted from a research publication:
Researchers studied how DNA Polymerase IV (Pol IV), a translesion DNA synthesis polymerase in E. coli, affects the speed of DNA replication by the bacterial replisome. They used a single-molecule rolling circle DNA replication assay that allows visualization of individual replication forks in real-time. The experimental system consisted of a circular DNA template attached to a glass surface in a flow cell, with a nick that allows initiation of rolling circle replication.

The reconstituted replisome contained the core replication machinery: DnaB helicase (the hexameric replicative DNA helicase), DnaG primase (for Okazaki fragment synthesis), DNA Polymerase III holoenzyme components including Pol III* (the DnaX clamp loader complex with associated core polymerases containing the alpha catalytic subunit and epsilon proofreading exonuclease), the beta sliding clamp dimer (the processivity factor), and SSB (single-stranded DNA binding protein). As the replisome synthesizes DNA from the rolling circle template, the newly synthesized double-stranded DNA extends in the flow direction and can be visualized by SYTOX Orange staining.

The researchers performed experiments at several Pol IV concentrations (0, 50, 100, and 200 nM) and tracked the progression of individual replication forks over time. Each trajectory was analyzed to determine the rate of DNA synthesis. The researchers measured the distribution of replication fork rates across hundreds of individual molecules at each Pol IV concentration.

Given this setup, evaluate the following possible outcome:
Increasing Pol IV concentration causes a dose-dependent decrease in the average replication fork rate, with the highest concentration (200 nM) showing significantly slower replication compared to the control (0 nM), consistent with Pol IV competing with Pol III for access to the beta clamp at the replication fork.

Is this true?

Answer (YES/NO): YES